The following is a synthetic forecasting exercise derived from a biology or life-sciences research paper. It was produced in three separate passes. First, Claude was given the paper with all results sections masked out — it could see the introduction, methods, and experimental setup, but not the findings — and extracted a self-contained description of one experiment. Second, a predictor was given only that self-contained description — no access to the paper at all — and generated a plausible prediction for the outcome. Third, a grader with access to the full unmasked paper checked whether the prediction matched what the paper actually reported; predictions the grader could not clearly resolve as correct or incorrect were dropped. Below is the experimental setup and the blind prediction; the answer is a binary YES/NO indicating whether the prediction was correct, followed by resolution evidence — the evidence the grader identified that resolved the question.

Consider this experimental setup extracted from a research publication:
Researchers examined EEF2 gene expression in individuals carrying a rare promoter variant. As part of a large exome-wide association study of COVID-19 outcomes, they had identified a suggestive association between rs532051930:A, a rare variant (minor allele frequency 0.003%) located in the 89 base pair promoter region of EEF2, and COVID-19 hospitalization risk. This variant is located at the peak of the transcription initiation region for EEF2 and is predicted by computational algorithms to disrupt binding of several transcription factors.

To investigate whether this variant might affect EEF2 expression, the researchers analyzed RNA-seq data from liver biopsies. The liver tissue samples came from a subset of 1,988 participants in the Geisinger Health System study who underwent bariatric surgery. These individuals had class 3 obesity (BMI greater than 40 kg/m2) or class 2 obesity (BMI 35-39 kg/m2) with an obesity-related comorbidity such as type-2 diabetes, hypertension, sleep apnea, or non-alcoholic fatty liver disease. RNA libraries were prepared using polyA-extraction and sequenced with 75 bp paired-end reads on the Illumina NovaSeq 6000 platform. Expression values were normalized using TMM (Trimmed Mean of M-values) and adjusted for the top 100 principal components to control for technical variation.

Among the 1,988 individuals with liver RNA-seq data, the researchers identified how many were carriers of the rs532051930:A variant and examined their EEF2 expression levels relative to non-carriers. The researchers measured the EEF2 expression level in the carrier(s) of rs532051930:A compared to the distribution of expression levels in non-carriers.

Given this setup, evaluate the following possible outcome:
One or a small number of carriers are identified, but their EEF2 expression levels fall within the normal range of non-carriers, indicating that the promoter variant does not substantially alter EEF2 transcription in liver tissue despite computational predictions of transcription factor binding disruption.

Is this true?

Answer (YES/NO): NO